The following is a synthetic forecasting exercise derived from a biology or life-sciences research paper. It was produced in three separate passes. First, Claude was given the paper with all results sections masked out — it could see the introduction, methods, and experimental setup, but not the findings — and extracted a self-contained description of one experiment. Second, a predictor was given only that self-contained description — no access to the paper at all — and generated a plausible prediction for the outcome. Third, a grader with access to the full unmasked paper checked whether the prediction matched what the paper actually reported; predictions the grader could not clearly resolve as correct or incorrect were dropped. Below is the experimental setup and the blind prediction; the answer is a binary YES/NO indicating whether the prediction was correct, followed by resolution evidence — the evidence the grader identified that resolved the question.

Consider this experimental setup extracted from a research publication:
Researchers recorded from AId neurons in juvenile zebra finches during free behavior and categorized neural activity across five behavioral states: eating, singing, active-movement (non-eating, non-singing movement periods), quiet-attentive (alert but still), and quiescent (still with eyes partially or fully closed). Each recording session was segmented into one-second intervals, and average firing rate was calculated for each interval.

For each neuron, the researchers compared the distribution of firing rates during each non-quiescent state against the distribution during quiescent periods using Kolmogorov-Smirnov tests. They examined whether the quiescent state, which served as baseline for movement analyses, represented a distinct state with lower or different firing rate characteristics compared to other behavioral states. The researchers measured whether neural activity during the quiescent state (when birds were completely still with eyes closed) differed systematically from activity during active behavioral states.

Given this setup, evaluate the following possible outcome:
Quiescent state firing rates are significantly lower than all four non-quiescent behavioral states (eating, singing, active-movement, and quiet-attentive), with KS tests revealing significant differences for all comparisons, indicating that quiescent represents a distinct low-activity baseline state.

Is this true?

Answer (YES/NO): YES